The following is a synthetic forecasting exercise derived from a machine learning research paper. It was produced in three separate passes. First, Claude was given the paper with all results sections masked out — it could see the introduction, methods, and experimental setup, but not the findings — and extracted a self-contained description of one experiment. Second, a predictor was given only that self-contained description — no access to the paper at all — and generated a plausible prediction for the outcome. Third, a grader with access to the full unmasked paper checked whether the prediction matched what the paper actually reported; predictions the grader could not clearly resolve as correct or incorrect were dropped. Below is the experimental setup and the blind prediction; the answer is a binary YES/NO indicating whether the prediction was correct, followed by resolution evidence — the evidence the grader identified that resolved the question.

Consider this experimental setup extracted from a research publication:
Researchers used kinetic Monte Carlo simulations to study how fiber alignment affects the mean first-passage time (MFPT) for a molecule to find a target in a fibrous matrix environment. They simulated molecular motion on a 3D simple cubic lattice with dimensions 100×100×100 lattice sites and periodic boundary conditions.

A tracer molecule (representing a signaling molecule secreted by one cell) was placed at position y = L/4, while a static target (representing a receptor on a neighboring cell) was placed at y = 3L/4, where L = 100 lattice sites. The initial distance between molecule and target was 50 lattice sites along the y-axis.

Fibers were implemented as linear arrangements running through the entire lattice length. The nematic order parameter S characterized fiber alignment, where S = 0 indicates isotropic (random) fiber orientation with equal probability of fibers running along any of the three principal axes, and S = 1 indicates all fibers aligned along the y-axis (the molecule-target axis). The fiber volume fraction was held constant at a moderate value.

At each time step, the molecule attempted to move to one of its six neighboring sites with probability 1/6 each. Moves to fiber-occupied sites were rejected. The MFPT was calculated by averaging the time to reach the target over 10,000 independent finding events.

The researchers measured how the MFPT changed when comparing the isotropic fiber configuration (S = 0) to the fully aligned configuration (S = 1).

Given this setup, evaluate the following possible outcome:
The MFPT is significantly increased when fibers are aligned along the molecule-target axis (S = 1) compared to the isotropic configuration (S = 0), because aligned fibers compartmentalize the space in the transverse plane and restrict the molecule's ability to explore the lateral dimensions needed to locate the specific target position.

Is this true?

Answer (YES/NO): NO